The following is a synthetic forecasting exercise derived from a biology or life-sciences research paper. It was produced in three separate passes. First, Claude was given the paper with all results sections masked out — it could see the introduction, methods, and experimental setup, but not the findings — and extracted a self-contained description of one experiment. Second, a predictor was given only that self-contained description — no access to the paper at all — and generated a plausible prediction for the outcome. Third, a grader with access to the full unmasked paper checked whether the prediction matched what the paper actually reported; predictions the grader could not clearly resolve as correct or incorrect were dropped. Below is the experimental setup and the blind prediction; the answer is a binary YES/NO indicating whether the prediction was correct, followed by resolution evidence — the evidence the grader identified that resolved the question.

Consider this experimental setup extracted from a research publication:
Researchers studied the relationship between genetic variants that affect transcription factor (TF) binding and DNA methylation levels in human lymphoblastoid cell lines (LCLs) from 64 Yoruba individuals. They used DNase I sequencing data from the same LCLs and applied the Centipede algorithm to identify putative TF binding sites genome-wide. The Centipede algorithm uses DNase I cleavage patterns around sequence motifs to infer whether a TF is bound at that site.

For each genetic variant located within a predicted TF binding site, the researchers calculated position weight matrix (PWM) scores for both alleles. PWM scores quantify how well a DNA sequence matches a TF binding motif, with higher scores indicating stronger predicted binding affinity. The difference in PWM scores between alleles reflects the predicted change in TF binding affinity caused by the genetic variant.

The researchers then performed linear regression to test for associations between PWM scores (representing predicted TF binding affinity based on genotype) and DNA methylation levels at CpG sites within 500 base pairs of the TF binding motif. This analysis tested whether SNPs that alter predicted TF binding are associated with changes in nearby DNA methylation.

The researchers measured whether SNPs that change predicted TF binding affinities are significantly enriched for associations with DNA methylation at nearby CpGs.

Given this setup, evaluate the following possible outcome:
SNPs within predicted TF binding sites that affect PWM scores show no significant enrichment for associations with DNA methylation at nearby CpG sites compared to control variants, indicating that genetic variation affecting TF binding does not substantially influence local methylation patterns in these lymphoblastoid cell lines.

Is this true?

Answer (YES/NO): NO